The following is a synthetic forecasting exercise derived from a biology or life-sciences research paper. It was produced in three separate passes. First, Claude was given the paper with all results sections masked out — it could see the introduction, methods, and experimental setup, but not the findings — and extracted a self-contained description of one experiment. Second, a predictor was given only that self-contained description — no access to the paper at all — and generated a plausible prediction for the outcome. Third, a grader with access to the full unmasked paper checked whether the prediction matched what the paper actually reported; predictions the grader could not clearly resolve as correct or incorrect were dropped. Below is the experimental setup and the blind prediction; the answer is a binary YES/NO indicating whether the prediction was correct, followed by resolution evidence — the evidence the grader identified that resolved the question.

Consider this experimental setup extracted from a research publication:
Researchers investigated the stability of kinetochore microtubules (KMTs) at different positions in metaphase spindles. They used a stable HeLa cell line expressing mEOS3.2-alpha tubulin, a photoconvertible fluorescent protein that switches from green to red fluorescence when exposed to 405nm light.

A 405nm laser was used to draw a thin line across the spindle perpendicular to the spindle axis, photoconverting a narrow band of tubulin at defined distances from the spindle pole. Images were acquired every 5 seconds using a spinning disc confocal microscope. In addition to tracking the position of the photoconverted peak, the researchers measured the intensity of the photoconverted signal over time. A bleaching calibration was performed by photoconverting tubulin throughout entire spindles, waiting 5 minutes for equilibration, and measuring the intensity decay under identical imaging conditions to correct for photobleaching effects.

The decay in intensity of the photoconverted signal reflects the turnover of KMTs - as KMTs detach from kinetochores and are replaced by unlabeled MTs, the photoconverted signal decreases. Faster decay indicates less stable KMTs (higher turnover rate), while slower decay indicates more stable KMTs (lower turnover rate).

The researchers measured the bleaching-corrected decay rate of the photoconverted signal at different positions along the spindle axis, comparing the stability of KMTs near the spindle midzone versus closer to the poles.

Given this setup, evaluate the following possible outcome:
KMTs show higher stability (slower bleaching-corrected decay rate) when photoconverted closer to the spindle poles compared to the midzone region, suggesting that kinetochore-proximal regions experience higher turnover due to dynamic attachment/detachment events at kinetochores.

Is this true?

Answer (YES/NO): NO